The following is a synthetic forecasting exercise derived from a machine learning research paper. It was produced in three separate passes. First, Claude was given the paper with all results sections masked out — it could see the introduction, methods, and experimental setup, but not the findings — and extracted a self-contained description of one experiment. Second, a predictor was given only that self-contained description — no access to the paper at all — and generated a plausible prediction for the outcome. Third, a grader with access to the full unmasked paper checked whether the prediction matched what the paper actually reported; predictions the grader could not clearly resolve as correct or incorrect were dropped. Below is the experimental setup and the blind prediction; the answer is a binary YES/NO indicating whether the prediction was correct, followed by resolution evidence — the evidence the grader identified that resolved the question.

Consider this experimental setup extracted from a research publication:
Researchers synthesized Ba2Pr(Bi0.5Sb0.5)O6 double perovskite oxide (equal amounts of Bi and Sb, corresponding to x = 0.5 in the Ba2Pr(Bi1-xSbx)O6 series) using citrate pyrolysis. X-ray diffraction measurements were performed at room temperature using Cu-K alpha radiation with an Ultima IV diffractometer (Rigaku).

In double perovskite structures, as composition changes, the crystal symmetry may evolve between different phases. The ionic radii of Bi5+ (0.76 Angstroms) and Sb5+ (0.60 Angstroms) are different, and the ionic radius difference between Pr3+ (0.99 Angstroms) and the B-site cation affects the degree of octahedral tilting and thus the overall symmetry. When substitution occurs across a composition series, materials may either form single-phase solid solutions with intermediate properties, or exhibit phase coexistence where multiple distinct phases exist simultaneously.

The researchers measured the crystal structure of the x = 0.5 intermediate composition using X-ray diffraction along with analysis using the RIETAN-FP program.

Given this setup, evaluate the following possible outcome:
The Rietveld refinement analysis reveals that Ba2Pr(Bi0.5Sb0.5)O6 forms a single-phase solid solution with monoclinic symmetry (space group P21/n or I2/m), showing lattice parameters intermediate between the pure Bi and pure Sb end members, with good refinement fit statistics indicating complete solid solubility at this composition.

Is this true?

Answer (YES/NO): NO